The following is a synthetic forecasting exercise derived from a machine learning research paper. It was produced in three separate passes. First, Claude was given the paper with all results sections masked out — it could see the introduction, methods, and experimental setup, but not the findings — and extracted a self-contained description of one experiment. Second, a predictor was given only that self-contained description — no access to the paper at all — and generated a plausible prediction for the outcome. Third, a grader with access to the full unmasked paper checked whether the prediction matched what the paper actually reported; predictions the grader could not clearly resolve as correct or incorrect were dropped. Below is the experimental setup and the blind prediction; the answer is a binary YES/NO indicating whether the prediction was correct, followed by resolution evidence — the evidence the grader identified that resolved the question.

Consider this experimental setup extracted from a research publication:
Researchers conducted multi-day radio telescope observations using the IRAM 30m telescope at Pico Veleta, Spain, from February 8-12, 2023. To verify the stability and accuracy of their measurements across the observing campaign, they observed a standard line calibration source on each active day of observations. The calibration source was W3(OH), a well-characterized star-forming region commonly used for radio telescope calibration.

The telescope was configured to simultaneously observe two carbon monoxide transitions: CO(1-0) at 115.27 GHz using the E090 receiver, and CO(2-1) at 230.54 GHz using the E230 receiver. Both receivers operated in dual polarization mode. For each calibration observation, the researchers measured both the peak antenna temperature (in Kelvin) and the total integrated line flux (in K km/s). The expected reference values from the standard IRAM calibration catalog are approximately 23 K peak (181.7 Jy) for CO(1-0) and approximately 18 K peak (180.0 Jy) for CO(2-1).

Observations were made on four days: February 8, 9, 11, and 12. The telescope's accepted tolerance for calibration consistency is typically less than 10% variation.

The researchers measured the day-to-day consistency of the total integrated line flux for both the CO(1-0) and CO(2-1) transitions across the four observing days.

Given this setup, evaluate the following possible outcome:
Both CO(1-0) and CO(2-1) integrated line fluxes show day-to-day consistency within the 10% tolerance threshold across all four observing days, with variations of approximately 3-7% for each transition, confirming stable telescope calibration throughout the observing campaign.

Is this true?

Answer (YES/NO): NO